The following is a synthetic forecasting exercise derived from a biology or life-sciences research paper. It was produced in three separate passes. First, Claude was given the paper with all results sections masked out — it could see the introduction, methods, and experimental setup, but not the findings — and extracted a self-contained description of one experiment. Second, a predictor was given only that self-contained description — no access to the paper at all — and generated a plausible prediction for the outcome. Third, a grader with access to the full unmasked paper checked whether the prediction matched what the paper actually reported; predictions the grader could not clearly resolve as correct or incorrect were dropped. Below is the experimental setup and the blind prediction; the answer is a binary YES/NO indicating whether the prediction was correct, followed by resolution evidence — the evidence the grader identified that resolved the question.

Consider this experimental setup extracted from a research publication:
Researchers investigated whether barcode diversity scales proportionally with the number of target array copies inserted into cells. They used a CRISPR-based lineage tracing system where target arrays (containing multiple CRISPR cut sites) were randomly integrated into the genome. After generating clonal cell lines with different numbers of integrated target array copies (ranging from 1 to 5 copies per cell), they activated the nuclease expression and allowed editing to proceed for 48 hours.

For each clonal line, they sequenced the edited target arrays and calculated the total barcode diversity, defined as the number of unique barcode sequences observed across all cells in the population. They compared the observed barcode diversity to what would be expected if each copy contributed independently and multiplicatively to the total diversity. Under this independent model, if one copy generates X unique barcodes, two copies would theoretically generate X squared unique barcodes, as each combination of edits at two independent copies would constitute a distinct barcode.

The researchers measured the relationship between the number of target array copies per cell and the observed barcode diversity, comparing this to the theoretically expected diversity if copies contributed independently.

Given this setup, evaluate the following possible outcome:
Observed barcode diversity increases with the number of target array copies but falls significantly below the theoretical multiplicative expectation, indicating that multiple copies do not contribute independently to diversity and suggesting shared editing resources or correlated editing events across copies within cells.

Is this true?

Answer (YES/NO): YES